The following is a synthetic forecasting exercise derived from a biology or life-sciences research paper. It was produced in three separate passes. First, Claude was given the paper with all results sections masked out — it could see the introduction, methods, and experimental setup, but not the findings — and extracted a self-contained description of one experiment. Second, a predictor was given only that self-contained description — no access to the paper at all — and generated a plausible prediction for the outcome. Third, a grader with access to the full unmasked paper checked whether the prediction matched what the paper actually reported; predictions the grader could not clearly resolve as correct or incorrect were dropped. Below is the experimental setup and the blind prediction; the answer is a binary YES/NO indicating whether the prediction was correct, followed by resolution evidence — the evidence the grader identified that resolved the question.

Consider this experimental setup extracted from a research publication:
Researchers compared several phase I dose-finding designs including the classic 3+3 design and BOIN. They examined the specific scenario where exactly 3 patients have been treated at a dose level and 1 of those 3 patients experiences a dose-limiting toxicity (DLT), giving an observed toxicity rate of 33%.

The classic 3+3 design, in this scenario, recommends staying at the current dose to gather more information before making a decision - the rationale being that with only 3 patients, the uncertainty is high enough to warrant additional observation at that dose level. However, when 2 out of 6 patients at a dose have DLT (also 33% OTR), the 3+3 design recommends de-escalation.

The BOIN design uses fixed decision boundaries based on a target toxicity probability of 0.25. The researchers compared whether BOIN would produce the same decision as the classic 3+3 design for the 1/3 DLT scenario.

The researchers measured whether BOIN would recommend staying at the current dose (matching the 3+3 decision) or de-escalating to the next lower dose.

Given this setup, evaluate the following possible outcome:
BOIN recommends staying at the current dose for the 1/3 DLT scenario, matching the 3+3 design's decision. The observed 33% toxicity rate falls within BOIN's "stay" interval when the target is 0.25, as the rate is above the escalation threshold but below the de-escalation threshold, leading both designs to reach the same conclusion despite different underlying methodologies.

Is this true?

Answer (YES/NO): NO